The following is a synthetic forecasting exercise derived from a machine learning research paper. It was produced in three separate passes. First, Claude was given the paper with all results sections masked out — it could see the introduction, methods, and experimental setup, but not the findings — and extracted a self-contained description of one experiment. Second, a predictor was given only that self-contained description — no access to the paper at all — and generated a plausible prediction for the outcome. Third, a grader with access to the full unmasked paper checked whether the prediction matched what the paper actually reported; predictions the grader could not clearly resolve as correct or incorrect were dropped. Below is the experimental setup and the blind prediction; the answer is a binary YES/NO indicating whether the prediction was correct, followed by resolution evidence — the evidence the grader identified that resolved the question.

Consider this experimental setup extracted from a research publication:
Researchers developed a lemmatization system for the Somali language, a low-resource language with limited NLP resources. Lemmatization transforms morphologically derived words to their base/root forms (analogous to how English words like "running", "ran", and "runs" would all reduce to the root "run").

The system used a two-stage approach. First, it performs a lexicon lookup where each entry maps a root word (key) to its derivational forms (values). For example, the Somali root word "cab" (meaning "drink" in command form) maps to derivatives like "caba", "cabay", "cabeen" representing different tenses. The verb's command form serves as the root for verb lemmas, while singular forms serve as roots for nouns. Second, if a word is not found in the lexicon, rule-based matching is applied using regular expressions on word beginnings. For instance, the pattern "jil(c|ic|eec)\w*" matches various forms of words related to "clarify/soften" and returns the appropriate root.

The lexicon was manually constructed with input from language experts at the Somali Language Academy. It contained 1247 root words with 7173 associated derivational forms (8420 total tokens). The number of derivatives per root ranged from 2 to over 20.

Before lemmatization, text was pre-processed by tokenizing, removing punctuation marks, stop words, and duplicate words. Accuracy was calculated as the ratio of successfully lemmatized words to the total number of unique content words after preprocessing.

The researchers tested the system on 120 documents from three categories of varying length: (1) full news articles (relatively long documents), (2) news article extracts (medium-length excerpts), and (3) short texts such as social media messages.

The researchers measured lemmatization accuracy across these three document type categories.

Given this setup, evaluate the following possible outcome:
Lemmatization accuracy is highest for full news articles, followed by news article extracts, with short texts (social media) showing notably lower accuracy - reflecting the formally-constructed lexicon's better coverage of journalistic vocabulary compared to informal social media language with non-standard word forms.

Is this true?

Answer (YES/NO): NO